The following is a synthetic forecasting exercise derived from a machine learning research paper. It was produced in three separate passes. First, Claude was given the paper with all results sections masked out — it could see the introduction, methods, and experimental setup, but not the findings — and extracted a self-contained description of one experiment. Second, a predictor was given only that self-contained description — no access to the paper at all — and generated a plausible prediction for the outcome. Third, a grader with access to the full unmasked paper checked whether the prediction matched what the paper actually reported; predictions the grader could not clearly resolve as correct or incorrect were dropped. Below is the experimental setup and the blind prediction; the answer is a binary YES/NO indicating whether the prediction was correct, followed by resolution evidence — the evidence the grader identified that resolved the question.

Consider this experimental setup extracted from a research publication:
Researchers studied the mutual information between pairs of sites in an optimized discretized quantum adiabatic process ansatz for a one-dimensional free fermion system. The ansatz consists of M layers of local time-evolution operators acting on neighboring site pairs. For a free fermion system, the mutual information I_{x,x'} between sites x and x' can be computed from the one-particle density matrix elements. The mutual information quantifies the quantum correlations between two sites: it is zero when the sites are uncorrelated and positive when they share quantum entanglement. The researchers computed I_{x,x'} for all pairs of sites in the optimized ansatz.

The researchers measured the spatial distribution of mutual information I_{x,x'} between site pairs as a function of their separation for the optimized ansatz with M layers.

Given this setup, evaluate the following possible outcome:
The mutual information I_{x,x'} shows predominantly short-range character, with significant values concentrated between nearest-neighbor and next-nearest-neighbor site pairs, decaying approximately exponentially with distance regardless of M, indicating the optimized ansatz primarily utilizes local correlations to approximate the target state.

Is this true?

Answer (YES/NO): NO